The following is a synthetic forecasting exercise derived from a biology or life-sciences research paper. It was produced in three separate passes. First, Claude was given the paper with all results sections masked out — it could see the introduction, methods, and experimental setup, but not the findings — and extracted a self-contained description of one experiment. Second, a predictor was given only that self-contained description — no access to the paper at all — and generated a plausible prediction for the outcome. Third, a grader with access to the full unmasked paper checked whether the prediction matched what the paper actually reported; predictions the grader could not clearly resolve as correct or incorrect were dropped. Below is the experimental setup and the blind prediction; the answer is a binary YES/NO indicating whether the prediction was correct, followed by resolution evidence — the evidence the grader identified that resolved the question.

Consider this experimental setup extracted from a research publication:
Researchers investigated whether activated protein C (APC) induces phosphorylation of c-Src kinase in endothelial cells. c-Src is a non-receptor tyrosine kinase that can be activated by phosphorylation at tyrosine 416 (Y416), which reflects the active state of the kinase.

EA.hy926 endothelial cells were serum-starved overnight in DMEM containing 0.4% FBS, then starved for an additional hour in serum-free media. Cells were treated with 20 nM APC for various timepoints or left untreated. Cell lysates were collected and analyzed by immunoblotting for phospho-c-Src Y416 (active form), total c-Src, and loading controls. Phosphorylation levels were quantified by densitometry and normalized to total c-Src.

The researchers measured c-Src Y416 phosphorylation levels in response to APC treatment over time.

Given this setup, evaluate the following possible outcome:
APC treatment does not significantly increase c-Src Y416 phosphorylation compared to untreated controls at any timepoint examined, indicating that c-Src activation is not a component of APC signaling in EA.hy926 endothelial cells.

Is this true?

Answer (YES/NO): NO